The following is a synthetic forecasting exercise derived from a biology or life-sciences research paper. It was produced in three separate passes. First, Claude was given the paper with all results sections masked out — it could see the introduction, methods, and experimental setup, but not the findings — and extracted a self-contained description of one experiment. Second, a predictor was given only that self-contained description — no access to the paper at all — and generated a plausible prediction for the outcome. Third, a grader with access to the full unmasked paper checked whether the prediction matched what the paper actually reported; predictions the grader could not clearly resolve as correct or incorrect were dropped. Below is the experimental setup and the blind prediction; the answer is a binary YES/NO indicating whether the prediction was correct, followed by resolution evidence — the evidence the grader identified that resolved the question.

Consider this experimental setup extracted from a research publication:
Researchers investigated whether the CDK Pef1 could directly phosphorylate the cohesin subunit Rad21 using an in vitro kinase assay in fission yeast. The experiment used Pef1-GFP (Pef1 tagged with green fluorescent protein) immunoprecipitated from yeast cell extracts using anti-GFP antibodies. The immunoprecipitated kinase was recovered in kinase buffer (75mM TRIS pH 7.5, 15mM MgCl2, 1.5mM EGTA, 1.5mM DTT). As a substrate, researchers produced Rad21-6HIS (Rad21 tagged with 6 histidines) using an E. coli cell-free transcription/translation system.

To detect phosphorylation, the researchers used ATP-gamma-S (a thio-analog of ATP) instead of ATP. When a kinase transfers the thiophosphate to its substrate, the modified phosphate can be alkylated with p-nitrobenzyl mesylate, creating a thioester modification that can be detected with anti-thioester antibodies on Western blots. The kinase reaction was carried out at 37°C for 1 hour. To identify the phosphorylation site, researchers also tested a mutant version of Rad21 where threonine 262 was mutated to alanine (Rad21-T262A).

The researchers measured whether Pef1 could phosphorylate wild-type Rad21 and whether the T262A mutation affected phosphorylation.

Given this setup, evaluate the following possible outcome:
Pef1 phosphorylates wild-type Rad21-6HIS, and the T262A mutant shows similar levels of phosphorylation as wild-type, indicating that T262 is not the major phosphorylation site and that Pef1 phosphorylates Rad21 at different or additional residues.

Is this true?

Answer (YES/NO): NO